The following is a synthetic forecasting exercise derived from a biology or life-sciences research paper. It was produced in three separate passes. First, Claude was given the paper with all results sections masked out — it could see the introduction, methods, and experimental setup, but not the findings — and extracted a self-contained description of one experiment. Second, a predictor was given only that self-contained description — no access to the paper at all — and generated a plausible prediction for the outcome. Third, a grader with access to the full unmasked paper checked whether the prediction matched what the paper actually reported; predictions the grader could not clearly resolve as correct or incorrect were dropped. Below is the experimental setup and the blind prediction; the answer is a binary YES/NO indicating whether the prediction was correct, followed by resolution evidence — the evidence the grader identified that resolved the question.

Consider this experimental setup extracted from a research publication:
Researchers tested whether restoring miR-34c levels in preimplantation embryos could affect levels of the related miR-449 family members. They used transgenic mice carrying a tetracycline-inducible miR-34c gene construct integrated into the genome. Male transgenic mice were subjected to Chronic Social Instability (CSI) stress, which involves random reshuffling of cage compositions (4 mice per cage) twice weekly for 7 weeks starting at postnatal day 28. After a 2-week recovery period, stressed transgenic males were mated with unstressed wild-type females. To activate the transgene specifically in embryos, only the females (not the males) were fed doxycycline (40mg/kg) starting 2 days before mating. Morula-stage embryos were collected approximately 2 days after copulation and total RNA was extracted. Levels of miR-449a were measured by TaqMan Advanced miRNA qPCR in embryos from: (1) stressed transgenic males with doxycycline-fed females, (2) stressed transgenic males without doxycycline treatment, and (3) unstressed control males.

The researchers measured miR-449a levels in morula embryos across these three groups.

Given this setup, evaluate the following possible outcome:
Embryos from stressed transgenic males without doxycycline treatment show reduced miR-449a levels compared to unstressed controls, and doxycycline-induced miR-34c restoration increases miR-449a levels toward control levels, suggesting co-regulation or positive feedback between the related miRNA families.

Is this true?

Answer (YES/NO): YES